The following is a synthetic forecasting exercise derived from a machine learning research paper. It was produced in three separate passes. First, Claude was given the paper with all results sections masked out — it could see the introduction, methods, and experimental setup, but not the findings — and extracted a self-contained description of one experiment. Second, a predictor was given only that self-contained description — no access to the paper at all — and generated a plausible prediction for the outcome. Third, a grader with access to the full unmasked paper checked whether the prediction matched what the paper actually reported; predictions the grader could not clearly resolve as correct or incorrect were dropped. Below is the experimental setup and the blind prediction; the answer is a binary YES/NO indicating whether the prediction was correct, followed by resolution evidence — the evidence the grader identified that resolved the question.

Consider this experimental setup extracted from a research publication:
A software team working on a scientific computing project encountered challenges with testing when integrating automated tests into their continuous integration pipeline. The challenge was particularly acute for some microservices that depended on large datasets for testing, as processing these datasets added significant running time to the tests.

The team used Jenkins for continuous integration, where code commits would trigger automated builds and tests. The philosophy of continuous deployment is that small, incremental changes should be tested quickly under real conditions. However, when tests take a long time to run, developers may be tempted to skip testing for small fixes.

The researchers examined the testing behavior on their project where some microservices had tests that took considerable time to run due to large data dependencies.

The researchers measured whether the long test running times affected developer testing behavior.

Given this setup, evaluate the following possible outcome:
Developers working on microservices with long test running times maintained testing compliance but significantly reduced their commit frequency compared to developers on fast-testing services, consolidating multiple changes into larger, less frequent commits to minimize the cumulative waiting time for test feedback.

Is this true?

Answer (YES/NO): NO